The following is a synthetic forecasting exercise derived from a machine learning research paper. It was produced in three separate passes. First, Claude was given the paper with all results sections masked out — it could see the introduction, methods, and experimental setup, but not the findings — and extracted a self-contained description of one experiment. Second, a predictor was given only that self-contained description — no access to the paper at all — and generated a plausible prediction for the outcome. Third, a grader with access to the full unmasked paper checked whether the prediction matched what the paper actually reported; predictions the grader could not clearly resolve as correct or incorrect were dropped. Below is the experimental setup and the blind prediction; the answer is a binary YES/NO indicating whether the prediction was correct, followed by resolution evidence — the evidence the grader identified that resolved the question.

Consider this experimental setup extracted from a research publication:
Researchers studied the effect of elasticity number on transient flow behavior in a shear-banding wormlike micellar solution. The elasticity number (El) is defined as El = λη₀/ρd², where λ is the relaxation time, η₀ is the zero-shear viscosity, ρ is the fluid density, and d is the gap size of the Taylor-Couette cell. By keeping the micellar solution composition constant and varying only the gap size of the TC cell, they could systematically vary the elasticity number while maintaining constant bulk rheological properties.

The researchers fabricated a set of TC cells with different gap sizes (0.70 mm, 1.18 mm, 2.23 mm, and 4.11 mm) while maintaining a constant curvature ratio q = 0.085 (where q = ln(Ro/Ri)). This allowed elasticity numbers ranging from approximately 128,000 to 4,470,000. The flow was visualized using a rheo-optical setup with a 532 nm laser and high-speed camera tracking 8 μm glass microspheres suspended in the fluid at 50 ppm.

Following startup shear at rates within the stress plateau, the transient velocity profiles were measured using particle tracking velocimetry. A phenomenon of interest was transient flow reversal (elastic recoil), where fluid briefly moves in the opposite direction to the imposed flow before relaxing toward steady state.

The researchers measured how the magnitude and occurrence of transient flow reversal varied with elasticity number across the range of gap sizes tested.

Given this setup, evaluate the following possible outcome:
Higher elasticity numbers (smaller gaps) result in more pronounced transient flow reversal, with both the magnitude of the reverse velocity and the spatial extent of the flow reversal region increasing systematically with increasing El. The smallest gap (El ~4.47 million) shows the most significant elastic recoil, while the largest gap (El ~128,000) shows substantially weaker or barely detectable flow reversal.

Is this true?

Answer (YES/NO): NO